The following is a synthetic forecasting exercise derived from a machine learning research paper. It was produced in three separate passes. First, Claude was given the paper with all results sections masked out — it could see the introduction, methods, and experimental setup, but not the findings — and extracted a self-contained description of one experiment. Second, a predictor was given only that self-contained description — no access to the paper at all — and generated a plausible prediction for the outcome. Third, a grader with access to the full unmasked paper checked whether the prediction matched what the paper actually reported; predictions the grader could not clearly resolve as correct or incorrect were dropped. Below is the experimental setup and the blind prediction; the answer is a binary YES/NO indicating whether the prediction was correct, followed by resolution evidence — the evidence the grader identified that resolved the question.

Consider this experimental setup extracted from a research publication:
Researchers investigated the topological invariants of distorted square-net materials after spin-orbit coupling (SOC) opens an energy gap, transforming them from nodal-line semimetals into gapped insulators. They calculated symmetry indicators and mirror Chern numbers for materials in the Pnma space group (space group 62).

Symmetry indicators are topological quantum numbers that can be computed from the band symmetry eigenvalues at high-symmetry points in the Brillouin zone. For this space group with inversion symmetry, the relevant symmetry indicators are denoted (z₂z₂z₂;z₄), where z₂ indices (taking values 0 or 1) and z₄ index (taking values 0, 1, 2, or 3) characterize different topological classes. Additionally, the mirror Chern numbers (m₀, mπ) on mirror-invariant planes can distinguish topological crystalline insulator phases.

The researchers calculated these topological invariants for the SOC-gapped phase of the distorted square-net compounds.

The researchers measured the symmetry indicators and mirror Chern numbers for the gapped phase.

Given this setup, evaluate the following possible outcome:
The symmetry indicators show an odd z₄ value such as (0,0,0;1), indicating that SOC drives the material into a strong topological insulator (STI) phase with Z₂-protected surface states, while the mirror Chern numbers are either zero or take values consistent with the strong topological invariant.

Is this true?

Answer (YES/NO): NO